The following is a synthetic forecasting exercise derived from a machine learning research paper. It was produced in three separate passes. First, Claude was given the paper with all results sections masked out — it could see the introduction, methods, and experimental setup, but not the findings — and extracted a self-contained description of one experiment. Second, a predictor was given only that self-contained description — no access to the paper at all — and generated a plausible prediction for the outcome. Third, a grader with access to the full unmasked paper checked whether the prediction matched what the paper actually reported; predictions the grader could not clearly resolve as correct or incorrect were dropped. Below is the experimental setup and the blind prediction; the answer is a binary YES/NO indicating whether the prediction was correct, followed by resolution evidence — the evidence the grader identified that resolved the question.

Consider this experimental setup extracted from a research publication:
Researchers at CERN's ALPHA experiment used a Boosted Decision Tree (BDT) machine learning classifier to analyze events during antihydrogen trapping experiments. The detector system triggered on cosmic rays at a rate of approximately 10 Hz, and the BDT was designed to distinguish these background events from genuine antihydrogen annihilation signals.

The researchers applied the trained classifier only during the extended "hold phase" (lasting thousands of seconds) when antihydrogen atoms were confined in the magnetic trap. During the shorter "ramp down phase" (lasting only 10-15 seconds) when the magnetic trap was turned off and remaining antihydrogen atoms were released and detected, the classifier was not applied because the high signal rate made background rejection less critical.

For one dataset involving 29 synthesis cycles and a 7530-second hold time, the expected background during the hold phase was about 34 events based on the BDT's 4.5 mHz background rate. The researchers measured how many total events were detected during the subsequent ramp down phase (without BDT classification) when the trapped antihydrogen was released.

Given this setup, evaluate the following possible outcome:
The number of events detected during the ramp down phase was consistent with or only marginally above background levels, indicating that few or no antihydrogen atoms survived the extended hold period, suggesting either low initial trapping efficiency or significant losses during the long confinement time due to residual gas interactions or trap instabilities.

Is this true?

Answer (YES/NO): NO